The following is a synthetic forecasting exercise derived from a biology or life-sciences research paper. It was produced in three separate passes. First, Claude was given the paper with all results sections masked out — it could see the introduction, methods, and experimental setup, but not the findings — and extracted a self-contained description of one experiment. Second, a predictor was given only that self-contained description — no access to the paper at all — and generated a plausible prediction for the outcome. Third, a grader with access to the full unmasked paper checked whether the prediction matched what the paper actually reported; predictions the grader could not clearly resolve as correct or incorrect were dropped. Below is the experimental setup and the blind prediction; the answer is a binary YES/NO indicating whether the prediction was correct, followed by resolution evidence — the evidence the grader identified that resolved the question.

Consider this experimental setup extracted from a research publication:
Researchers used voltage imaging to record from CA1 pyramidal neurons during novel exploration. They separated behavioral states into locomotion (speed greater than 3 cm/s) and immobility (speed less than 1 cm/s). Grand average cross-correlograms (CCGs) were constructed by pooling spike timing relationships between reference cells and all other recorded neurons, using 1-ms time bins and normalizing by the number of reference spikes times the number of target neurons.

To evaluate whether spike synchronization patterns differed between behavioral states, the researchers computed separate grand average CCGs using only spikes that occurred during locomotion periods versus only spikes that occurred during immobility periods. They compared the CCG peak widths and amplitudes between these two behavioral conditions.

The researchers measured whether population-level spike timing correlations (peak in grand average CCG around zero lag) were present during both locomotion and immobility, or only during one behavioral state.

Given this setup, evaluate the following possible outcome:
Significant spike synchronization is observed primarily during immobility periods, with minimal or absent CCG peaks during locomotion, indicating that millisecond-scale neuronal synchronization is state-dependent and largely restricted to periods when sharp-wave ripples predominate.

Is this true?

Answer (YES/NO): NO